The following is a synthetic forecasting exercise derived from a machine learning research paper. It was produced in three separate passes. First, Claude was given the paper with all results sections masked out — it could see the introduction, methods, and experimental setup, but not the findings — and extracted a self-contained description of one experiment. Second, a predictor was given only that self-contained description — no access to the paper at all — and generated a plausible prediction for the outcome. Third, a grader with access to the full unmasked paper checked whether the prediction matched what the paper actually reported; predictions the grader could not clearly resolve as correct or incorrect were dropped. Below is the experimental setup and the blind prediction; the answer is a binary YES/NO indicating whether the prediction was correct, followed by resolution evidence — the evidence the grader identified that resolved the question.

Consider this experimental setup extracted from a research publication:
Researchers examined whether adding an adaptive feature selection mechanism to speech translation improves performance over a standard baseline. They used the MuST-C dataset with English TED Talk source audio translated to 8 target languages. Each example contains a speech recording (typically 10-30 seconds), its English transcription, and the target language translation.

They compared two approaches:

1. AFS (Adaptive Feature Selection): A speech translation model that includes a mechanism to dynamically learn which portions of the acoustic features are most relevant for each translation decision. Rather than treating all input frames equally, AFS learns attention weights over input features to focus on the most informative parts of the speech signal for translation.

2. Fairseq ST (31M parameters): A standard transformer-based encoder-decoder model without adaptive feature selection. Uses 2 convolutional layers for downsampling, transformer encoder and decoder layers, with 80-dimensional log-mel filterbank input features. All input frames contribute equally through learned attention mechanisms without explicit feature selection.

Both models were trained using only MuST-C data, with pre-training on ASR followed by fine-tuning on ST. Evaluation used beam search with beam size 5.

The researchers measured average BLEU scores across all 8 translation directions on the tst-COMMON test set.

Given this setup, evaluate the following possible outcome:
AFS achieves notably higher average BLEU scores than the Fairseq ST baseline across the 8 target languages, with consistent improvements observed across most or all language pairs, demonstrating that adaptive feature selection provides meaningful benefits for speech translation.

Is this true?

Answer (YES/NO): NO